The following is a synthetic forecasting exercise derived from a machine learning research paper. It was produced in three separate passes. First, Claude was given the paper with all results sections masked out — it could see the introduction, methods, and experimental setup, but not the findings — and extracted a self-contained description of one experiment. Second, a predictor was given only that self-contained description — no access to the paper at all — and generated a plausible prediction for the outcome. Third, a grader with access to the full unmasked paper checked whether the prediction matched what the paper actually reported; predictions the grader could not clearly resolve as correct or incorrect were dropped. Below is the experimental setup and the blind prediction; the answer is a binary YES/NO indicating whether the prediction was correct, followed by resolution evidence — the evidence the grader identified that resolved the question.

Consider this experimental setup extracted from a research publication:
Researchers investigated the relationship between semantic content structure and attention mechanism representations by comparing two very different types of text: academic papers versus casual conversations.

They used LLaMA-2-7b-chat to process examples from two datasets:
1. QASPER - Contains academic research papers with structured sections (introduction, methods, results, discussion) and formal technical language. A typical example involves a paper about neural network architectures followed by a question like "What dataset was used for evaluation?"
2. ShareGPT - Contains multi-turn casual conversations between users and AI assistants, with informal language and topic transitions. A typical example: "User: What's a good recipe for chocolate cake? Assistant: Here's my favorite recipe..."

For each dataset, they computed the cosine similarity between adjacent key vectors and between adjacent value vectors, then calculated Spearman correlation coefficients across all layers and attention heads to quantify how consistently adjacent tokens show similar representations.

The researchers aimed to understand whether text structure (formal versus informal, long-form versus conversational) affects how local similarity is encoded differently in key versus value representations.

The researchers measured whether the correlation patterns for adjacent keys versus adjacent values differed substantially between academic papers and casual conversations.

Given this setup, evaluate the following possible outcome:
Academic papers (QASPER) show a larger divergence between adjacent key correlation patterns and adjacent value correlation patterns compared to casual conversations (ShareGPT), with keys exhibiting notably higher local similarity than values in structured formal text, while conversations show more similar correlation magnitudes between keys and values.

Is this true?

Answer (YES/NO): NO